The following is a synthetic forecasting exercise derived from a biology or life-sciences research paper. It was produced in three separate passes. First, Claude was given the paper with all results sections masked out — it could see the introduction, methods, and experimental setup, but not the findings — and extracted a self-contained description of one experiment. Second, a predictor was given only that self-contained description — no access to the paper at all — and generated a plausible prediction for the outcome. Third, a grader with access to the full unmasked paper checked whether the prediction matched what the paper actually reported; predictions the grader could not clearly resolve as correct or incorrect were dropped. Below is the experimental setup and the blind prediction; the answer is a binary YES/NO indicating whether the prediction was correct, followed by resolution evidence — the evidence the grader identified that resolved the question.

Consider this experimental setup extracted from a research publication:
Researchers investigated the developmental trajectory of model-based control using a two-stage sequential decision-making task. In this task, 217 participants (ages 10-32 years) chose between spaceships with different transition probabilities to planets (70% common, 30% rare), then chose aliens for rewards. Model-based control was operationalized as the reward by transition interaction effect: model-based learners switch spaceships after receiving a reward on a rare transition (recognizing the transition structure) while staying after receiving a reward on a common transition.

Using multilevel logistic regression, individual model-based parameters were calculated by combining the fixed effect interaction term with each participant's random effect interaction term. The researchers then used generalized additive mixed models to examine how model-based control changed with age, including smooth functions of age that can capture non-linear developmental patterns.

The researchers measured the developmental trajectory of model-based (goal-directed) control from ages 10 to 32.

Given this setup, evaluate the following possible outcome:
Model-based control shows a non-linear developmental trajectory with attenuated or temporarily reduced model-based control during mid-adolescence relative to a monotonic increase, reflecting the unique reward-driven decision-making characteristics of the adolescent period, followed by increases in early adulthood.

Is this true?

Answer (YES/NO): NO